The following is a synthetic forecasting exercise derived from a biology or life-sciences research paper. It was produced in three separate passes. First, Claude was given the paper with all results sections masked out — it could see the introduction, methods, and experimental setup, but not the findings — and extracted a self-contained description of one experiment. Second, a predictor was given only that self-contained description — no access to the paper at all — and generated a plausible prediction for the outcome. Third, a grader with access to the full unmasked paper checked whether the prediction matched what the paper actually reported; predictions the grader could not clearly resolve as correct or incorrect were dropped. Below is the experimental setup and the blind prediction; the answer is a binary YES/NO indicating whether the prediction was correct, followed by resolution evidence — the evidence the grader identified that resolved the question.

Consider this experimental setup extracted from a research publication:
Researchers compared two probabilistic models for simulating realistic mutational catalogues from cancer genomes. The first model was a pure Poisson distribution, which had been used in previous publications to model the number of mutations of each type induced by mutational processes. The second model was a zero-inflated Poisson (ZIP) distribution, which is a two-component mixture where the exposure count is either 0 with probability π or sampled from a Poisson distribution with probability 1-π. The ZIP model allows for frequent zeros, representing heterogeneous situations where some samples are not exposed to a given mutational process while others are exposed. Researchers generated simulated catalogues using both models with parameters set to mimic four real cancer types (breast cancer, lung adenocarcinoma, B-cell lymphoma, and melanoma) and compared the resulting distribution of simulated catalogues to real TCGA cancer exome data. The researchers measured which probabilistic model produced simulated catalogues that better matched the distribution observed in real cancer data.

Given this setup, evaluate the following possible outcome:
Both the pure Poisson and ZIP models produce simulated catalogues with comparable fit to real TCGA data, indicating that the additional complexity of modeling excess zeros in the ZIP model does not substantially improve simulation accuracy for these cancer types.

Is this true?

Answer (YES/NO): NO